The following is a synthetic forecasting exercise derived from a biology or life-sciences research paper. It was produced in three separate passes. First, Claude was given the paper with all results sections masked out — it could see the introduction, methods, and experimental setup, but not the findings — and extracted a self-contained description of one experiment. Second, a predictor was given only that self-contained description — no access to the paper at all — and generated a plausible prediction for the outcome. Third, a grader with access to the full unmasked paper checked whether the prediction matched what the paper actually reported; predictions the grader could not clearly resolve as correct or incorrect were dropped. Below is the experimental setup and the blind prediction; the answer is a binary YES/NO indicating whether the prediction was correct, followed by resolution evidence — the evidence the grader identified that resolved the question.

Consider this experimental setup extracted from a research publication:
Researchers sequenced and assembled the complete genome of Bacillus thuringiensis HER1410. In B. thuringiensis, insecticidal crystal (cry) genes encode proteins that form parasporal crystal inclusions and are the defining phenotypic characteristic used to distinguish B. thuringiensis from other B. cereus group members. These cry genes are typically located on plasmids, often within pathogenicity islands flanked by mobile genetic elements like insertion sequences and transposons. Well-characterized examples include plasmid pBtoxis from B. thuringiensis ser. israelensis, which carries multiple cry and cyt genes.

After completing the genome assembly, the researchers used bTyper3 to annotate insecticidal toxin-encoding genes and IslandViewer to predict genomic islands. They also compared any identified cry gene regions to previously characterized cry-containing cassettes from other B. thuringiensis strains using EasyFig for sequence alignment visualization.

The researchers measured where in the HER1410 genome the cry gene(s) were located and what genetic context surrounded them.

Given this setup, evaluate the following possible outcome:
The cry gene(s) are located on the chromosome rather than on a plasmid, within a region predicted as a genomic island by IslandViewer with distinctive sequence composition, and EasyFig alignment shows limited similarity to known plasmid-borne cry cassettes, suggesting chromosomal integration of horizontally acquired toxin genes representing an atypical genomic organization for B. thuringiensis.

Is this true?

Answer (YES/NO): NO